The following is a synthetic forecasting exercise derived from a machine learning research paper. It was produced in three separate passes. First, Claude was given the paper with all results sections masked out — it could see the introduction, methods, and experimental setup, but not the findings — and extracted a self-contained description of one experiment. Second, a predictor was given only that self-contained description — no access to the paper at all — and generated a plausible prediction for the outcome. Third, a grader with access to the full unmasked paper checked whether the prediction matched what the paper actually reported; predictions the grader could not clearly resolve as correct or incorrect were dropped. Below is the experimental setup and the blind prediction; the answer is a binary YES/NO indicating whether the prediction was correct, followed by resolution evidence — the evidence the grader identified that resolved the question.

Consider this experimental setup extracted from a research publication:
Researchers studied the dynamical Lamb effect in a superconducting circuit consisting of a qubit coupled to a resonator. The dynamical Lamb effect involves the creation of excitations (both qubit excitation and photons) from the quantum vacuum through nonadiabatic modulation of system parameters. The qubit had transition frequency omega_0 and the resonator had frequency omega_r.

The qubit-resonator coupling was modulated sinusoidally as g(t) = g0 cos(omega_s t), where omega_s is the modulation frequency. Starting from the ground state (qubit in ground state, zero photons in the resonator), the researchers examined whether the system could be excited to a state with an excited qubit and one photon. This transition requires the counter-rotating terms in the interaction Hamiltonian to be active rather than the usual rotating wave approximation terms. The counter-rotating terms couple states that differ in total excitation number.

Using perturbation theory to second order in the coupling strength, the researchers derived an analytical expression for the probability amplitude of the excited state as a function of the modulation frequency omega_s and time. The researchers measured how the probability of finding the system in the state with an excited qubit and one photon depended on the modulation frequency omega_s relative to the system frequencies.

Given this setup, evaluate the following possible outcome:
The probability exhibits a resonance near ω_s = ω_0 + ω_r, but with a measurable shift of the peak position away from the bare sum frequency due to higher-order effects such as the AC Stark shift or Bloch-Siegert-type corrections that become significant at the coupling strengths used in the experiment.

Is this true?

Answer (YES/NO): NO